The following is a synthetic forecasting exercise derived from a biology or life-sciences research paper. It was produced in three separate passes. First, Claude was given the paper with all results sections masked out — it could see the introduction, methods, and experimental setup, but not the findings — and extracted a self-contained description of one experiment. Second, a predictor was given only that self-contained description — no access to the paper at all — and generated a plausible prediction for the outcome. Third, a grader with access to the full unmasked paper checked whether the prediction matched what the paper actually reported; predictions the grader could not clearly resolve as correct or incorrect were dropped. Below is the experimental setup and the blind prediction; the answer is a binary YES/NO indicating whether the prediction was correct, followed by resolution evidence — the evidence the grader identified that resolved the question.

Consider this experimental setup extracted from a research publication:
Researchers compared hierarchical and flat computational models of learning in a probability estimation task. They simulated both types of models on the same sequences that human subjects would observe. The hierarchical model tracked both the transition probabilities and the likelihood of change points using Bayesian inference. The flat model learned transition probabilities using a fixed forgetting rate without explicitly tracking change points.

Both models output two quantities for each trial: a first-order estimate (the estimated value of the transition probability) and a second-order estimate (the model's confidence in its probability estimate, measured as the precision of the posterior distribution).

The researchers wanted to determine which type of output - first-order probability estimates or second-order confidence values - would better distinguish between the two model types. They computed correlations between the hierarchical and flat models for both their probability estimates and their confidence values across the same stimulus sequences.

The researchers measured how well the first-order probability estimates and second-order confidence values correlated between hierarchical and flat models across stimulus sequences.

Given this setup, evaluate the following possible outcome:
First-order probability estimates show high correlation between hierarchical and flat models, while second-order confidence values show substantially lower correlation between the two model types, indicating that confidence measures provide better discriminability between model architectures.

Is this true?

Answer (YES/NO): YES